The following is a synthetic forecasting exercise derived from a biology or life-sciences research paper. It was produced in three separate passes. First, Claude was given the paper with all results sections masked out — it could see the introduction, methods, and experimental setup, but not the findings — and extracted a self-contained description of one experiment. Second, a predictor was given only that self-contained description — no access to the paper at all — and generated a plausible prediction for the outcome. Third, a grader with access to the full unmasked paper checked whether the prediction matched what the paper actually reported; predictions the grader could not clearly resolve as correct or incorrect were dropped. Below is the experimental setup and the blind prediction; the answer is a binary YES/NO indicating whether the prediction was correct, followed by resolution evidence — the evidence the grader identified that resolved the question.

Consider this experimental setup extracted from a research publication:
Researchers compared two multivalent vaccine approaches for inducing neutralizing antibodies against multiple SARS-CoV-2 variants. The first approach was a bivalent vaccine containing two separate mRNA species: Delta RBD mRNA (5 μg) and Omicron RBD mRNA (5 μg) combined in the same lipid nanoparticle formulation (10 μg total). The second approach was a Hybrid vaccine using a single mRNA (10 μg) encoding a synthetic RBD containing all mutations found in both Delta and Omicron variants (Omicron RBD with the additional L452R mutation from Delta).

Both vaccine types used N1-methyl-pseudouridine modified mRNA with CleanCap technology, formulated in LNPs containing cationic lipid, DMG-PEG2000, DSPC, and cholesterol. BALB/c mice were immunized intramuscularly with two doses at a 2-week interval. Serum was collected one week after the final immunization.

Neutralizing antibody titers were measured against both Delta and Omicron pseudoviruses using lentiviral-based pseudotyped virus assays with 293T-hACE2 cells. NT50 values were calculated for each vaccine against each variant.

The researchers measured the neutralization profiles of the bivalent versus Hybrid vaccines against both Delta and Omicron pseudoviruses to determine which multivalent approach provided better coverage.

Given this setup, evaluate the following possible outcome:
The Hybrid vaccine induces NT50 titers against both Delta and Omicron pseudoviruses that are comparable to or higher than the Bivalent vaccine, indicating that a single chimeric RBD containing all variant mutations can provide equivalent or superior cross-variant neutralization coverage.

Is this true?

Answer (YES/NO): NO